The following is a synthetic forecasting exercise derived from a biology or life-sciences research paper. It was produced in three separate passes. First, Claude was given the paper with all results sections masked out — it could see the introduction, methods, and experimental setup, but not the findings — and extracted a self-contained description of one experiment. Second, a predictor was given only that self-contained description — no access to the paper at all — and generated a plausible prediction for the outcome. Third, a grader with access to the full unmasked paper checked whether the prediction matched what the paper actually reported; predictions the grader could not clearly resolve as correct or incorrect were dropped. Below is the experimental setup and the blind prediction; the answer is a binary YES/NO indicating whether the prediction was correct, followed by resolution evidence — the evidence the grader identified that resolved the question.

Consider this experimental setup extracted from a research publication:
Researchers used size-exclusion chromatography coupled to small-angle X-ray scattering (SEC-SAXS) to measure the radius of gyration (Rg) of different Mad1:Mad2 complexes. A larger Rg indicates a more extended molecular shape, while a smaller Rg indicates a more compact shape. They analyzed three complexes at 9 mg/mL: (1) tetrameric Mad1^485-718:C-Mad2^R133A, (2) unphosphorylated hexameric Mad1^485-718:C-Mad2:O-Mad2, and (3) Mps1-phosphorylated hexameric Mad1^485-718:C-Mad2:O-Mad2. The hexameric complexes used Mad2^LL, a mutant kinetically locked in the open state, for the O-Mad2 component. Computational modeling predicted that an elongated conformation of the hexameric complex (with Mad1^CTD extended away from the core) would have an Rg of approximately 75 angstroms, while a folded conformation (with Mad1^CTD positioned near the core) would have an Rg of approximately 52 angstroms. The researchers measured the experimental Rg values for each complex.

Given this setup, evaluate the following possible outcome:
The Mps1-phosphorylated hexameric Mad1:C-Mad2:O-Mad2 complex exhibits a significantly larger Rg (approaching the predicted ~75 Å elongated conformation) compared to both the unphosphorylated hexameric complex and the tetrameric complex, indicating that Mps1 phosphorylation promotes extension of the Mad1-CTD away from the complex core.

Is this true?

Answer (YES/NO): NO